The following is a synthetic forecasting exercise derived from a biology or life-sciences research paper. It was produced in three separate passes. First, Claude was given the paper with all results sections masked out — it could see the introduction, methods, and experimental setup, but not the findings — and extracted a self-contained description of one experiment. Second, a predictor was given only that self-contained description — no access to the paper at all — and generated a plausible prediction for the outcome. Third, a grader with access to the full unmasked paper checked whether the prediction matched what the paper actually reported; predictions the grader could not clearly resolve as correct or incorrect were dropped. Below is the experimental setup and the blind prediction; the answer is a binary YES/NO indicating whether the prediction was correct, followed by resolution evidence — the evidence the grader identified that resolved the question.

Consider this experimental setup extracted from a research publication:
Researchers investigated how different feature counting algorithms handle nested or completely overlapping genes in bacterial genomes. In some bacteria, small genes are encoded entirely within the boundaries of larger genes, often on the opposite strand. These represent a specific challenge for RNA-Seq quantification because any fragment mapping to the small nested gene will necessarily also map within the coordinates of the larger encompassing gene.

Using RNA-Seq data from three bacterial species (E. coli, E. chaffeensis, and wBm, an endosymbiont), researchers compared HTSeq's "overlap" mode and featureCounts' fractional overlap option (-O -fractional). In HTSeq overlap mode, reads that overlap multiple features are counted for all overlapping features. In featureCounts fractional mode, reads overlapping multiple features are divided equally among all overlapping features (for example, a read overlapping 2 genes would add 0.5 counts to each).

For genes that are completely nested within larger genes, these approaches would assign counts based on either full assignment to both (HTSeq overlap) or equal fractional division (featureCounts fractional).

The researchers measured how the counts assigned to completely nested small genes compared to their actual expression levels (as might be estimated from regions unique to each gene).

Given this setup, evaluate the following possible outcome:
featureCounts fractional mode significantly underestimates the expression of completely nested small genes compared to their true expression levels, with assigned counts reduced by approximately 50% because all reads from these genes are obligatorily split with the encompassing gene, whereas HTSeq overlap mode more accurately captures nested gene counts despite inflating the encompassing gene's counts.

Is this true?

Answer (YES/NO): NO